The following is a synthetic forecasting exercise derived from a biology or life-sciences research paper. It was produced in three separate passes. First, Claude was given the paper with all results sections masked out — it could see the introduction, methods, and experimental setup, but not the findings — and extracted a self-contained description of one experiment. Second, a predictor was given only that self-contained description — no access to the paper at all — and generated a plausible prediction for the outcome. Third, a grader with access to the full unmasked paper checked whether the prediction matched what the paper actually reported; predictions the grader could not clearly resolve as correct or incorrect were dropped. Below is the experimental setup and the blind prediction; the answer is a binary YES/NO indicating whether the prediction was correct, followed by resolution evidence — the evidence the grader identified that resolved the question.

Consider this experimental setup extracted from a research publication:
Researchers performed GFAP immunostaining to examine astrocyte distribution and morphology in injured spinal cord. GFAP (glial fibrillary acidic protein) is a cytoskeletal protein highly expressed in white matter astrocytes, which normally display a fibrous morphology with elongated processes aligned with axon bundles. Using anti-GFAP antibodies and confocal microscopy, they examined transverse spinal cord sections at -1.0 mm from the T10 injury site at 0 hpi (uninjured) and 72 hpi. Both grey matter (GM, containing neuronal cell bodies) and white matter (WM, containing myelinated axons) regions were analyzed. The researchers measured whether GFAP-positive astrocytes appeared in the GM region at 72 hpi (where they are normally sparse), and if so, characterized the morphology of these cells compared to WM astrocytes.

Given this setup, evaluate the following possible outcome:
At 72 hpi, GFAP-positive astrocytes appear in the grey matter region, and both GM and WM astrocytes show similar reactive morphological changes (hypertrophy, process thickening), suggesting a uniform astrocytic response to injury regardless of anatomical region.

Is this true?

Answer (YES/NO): NO